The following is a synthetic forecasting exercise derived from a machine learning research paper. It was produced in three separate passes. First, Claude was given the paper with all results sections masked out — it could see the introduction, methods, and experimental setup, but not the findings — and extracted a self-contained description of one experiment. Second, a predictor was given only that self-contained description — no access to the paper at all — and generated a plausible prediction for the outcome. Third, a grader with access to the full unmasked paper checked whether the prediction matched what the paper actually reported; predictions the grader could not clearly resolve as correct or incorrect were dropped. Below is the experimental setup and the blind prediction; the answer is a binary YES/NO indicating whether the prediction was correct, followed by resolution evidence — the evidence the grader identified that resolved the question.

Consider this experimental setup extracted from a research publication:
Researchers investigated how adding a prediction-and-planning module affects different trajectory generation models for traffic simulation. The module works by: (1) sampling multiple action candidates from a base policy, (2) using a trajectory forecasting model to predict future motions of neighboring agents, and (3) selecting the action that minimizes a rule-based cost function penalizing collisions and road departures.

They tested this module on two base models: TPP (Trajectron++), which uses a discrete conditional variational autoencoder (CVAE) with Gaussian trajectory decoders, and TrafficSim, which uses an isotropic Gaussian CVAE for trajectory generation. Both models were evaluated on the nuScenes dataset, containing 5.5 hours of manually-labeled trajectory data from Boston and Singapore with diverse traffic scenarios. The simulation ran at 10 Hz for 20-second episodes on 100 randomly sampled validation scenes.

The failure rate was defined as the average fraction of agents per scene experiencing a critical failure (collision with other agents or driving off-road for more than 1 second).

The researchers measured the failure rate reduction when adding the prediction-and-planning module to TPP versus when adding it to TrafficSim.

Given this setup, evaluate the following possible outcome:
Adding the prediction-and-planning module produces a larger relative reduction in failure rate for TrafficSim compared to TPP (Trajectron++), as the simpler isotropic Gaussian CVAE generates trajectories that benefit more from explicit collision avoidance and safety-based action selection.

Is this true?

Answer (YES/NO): NO